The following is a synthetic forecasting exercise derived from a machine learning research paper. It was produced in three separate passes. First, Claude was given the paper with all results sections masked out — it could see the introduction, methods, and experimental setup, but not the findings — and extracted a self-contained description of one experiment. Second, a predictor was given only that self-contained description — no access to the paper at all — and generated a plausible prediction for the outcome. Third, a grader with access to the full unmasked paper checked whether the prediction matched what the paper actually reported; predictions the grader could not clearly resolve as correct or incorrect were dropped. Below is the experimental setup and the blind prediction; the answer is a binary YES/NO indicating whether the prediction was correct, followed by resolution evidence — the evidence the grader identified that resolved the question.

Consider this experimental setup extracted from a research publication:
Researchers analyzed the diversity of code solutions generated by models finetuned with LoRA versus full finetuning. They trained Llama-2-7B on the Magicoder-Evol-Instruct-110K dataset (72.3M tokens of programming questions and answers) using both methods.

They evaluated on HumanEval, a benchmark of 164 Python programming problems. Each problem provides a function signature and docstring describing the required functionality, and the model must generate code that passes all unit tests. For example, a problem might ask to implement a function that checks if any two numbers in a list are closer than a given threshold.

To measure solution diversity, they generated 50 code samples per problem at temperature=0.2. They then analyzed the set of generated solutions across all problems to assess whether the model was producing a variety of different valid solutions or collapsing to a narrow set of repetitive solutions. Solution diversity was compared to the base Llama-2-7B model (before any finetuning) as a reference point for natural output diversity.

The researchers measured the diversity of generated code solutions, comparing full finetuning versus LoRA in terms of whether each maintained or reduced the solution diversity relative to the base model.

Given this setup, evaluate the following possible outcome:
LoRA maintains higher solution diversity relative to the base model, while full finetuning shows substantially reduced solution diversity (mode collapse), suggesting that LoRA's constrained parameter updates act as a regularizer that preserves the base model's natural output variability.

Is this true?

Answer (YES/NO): NO